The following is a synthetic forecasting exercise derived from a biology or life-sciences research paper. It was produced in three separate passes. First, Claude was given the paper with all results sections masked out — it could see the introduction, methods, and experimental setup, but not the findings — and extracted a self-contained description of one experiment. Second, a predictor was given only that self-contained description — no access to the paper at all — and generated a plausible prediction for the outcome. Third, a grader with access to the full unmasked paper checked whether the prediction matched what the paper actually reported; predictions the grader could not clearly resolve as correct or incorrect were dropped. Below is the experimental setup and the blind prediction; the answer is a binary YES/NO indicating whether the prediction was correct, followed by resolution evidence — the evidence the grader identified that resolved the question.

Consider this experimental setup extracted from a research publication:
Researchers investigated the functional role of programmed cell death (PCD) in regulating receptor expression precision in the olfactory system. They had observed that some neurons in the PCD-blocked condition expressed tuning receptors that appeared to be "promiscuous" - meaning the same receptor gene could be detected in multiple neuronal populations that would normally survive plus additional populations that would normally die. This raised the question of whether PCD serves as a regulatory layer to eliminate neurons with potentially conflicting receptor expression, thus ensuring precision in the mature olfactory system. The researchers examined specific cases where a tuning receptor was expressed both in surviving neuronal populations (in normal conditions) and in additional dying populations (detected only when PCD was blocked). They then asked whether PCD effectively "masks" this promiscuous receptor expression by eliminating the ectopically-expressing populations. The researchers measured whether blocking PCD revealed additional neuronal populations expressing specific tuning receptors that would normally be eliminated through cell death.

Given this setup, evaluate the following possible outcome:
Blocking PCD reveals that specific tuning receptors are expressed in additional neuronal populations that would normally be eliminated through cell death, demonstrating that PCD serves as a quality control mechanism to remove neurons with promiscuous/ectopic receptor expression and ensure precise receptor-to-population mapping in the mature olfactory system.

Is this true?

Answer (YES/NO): YES